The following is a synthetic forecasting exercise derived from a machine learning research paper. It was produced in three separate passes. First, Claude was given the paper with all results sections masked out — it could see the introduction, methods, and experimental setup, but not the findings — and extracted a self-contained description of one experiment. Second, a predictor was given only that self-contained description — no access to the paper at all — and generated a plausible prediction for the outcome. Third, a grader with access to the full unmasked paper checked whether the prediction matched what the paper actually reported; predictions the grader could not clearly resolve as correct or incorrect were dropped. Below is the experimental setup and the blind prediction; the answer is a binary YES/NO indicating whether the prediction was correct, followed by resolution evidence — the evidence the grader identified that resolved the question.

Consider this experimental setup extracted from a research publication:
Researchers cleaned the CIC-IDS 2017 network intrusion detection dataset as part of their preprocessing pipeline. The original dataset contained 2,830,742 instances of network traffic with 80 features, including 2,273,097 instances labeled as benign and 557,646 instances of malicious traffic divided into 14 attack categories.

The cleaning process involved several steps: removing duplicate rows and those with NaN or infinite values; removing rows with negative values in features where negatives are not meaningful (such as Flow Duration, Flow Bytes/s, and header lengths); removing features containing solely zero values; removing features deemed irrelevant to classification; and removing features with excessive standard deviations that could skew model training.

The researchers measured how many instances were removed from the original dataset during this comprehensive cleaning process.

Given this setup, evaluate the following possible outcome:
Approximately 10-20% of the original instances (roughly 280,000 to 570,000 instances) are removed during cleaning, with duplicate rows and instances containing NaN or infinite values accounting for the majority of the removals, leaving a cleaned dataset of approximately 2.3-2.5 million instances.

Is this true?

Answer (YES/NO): YES